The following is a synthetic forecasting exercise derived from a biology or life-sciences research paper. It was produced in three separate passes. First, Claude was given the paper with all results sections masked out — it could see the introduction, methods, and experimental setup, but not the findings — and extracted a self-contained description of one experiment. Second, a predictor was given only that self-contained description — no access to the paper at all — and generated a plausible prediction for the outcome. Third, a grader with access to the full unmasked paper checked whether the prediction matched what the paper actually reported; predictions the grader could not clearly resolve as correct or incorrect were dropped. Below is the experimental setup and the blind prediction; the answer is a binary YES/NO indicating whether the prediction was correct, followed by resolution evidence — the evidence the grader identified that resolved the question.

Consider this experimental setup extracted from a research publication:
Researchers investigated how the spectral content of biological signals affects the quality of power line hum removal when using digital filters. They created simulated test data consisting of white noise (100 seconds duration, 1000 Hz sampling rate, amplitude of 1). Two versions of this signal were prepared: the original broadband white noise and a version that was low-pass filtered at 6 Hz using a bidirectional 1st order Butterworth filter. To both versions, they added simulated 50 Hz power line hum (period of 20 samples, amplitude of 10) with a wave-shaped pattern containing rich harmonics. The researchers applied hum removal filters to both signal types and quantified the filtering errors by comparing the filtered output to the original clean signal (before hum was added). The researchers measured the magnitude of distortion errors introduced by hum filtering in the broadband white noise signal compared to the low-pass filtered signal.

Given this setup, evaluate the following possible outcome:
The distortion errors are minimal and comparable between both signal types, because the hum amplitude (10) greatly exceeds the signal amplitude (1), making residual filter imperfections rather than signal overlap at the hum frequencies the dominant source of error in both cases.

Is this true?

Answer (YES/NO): NO